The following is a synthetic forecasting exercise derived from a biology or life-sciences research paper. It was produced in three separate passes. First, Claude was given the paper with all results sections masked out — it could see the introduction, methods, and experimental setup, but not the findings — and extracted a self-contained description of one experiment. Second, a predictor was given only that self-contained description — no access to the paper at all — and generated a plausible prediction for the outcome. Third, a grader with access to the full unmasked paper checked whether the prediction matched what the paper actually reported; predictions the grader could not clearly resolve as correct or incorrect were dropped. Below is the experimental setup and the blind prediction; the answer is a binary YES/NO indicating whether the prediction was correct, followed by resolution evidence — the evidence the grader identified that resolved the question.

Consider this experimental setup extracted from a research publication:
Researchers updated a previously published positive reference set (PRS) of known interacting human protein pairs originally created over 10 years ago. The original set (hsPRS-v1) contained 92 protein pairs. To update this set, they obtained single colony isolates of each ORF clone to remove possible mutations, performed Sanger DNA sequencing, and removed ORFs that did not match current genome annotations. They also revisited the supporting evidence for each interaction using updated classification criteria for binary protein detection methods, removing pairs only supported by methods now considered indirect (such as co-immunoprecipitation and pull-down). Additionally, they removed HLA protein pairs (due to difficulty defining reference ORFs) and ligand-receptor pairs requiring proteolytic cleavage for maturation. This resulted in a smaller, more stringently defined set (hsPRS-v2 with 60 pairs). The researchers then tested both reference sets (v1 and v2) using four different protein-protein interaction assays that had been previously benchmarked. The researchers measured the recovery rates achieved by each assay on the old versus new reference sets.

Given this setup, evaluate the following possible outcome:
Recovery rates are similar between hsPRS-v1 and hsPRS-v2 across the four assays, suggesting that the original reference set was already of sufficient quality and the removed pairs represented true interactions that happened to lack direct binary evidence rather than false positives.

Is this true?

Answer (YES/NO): NO